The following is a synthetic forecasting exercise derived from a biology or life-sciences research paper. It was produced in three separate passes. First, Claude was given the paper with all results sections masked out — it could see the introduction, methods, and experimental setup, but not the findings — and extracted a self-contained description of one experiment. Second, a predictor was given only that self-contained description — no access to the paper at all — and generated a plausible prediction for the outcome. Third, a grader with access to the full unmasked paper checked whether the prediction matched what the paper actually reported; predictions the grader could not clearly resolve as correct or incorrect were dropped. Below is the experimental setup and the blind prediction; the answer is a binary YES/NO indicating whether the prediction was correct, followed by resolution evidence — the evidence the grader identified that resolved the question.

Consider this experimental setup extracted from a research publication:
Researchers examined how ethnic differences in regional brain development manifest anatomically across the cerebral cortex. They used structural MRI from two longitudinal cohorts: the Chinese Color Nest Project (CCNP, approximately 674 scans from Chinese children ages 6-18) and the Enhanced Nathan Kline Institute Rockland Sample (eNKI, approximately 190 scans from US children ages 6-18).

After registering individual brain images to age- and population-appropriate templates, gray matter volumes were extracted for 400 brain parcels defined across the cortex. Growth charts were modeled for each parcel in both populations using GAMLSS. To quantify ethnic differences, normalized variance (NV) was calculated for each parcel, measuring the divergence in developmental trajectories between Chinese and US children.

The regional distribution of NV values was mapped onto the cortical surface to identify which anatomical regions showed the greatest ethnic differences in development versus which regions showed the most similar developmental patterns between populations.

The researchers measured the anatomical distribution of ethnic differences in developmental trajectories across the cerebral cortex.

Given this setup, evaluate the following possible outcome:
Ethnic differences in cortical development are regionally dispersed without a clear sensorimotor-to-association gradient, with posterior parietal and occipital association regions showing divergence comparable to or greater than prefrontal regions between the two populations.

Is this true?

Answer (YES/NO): NO